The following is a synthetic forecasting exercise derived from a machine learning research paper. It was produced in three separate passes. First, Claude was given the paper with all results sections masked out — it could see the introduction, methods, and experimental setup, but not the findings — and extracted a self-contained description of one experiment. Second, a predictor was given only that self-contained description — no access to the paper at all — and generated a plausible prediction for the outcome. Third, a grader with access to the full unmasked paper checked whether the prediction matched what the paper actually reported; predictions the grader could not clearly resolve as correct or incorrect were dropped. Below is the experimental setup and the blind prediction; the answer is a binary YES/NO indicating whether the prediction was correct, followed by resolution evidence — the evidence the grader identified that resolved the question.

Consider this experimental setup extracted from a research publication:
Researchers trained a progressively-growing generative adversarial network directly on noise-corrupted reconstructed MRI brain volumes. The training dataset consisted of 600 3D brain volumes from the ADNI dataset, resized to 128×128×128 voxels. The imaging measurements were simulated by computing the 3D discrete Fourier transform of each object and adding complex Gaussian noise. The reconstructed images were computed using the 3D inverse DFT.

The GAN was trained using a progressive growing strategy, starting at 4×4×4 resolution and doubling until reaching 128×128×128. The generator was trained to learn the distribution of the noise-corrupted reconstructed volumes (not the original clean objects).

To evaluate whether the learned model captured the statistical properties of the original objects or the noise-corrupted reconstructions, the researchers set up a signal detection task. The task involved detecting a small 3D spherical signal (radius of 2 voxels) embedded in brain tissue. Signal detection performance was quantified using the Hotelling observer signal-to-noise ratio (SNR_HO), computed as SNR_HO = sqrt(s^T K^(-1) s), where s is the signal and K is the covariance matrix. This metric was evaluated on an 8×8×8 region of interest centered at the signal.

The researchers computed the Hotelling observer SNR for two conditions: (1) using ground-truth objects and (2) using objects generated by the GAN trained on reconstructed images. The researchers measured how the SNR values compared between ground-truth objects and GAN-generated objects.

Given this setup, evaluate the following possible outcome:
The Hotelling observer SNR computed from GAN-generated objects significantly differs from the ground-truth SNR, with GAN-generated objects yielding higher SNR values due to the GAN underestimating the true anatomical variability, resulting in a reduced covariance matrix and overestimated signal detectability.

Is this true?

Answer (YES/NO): NO